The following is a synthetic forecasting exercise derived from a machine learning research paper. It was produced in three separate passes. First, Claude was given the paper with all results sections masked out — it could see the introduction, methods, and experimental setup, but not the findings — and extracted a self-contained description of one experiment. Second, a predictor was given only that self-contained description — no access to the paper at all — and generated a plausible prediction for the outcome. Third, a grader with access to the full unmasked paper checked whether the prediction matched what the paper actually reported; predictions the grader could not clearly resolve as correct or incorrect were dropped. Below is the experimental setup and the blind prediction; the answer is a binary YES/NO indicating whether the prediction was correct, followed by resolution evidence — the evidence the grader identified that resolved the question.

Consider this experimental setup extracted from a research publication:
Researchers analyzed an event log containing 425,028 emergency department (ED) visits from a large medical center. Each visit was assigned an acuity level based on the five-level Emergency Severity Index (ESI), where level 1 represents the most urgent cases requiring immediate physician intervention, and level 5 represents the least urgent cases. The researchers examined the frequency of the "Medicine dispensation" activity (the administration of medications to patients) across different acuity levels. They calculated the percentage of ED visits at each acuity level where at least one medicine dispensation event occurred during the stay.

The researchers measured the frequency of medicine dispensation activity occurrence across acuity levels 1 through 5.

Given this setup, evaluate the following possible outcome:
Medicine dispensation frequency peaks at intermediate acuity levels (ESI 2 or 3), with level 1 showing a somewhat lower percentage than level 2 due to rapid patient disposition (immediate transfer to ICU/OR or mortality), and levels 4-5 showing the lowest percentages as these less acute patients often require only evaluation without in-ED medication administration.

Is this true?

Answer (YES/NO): NO